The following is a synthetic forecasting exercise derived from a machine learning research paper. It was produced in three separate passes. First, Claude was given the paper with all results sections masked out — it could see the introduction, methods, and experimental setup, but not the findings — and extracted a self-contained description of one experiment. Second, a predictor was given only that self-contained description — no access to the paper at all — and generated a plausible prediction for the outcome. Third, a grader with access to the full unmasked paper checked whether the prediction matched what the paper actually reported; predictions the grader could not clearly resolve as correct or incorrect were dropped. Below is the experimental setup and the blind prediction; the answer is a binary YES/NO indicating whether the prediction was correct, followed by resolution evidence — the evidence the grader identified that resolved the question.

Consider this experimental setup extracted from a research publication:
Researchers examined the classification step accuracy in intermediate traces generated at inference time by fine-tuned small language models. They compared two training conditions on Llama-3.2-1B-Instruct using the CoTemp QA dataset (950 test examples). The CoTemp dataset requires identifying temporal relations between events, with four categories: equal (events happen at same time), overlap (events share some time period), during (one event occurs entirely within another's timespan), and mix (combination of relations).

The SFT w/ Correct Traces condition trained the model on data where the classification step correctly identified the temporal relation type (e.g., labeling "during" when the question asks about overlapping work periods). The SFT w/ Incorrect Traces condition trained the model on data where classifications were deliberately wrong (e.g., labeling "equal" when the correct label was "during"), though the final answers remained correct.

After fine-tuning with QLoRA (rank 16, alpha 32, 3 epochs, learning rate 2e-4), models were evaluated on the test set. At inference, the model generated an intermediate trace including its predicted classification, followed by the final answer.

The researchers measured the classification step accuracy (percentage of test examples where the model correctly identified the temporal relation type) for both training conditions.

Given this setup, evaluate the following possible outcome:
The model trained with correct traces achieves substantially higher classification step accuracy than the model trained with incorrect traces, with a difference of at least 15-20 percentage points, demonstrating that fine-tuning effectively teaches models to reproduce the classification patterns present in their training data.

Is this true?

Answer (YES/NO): YES